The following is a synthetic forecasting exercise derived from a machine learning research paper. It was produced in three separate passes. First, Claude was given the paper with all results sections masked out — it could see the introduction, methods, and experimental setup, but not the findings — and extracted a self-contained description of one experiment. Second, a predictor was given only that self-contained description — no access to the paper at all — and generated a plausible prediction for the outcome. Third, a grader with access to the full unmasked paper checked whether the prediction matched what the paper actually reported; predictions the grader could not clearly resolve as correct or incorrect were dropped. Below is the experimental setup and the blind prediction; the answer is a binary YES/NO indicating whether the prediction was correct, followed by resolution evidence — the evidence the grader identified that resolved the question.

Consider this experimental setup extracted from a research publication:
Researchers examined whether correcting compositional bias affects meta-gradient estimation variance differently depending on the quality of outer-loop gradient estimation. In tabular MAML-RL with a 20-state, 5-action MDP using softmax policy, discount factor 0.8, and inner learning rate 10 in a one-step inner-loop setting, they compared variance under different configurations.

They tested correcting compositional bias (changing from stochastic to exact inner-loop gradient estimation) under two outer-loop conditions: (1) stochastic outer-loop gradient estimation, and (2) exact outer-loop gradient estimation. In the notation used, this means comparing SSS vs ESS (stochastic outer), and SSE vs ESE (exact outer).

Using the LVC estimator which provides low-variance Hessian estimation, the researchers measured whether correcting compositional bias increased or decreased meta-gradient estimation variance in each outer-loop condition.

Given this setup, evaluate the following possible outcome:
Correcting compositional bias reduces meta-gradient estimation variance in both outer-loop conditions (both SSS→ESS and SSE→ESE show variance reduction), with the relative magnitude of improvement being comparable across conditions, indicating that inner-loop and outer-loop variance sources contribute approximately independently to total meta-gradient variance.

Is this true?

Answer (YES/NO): NO